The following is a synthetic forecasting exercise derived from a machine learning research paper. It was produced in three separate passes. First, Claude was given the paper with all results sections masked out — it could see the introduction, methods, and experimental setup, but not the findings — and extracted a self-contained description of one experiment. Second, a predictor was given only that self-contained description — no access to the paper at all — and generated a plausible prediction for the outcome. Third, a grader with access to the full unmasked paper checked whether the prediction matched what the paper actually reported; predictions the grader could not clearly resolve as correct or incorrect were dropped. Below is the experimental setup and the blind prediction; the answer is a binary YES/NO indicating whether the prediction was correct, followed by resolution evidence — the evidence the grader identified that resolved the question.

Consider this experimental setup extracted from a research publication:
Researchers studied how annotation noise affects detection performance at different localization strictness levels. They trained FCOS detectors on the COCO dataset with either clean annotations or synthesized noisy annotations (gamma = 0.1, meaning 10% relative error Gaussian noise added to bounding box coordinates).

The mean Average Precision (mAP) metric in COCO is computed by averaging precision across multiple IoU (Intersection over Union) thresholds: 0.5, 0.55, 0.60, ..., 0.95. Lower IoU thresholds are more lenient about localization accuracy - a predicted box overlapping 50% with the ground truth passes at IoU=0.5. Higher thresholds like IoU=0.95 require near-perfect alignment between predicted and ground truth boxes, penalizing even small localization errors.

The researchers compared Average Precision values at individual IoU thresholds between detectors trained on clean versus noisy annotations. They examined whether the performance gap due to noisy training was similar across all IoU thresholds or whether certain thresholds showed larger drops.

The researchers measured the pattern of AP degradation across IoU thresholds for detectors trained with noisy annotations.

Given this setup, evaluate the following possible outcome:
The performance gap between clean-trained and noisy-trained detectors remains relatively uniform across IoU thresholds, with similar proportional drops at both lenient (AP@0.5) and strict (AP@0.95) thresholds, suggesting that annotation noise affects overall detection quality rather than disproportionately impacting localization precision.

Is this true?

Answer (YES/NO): NO